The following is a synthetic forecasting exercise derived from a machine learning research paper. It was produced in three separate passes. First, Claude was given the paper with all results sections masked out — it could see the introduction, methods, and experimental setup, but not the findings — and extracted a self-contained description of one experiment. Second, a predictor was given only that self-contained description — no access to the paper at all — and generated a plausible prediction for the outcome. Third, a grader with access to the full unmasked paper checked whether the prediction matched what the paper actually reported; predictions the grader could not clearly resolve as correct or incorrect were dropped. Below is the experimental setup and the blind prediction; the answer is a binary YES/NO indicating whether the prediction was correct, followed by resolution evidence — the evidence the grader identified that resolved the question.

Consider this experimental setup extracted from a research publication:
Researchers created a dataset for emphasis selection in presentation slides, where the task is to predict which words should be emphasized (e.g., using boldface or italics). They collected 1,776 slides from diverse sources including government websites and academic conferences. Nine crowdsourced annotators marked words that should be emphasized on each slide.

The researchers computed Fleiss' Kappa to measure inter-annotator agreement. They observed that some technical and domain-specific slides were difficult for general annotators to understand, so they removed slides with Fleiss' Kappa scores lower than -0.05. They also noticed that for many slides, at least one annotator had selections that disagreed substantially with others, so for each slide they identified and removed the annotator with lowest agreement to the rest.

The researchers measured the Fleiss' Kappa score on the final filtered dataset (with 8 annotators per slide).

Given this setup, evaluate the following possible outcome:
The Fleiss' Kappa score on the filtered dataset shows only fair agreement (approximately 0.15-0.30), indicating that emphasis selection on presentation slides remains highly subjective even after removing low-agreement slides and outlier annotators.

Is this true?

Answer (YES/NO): YES